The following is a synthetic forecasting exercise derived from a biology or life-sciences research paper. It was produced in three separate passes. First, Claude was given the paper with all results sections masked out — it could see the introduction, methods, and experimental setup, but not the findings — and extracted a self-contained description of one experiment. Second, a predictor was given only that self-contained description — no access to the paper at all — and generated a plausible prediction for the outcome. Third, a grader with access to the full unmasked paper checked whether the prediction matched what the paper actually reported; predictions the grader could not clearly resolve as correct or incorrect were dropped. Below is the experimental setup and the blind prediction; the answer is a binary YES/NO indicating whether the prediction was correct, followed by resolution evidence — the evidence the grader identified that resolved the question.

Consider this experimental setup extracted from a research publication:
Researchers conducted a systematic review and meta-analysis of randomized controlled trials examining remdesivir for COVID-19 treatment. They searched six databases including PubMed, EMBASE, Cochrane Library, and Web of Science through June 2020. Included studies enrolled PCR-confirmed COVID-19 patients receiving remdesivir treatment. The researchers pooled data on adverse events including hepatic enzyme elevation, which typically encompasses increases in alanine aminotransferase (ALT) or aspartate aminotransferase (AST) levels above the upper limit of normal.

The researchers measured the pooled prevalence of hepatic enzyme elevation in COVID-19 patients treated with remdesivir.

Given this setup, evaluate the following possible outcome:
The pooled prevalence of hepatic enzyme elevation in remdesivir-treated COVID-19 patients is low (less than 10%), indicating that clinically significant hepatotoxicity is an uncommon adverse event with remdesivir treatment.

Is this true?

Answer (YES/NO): NO